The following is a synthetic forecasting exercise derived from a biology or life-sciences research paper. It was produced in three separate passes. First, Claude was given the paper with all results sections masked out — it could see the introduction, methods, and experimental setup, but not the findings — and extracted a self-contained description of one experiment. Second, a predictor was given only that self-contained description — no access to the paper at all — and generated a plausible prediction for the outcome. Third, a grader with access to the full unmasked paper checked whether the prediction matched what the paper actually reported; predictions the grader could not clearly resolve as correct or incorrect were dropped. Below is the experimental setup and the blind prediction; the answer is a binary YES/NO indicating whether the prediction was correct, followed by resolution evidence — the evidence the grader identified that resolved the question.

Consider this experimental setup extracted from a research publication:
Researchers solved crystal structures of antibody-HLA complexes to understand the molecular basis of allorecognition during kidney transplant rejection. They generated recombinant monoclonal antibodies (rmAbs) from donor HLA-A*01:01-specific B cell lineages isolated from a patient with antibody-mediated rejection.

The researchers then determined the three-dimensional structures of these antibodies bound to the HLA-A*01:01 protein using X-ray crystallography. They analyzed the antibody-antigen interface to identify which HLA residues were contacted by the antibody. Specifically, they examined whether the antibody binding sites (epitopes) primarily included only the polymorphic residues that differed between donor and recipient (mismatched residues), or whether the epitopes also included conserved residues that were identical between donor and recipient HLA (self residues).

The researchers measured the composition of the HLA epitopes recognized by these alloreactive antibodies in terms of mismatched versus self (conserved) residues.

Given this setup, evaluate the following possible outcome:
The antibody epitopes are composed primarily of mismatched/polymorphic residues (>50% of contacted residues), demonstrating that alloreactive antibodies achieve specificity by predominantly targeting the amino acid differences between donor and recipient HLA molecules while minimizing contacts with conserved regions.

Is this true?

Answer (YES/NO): NO